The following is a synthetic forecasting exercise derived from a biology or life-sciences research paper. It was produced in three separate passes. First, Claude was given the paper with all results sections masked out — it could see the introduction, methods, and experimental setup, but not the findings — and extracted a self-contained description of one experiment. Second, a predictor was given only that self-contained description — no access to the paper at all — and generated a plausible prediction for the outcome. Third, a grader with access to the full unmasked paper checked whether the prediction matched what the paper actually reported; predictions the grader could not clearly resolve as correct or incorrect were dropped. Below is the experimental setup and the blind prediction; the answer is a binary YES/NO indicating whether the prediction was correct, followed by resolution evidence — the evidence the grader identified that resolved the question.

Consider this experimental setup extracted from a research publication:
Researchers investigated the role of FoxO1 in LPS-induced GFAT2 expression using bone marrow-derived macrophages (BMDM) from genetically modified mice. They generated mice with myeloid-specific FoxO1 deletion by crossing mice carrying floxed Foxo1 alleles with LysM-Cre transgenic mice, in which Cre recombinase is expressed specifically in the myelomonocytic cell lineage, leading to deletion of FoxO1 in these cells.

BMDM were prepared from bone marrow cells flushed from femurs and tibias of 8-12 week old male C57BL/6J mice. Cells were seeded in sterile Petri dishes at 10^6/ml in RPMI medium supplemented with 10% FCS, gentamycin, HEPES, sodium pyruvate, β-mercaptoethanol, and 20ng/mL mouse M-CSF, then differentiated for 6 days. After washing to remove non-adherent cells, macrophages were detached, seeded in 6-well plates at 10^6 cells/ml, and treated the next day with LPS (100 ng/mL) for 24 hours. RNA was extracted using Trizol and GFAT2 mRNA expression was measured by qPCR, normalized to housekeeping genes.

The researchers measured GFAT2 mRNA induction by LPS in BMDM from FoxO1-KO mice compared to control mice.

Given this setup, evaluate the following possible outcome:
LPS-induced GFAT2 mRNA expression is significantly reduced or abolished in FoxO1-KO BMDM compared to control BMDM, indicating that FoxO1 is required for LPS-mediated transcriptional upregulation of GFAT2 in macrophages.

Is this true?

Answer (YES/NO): YES